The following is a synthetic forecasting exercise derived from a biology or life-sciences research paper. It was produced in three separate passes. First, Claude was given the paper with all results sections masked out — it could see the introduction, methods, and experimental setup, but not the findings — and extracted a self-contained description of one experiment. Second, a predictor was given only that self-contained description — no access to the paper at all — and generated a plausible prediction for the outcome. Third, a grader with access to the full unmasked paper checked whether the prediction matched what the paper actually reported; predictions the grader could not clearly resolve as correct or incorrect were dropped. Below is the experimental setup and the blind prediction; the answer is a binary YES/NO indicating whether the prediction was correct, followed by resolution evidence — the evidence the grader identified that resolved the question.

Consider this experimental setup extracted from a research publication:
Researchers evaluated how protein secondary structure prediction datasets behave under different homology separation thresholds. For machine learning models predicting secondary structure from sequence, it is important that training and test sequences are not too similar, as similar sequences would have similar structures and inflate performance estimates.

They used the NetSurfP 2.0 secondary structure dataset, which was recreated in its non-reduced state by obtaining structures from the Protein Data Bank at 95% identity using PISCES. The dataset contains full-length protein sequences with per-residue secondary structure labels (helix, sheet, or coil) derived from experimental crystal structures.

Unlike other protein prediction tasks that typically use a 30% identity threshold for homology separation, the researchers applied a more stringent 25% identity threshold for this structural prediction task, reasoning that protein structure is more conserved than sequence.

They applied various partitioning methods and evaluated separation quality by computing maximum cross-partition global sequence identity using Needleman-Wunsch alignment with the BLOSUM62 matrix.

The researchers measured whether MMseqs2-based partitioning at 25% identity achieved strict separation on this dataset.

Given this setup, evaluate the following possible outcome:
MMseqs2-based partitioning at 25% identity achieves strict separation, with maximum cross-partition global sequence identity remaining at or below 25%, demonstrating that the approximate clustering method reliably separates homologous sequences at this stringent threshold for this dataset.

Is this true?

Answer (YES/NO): NO